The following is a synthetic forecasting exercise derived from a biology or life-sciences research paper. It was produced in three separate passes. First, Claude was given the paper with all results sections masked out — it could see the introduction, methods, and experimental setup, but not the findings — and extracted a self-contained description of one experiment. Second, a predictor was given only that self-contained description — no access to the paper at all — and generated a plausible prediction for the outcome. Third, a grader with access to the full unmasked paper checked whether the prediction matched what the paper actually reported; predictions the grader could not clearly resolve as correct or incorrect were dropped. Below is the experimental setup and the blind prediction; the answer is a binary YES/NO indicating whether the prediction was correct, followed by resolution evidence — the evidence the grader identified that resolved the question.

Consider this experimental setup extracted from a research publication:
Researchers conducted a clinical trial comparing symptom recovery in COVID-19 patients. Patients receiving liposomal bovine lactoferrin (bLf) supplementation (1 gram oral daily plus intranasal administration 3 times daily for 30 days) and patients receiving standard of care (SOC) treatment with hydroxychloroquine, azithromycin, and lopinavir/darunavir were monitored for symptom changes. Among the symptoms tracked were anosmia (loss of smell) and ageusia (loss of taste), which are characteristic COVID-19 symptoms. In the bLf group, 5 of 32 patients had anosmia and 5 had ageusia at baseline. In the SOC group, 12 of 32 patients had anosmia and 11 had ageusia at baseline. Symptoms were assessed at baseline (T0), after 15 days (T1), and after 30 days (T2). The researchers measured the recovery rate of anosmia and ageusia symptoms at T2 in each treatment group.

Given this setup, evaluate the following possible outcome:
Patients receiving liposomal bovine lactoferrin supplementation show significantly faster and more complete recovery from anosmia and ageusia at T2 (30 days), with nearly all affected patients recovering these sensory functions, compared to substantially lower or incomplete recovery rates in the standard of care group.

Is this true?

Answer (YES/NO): YES